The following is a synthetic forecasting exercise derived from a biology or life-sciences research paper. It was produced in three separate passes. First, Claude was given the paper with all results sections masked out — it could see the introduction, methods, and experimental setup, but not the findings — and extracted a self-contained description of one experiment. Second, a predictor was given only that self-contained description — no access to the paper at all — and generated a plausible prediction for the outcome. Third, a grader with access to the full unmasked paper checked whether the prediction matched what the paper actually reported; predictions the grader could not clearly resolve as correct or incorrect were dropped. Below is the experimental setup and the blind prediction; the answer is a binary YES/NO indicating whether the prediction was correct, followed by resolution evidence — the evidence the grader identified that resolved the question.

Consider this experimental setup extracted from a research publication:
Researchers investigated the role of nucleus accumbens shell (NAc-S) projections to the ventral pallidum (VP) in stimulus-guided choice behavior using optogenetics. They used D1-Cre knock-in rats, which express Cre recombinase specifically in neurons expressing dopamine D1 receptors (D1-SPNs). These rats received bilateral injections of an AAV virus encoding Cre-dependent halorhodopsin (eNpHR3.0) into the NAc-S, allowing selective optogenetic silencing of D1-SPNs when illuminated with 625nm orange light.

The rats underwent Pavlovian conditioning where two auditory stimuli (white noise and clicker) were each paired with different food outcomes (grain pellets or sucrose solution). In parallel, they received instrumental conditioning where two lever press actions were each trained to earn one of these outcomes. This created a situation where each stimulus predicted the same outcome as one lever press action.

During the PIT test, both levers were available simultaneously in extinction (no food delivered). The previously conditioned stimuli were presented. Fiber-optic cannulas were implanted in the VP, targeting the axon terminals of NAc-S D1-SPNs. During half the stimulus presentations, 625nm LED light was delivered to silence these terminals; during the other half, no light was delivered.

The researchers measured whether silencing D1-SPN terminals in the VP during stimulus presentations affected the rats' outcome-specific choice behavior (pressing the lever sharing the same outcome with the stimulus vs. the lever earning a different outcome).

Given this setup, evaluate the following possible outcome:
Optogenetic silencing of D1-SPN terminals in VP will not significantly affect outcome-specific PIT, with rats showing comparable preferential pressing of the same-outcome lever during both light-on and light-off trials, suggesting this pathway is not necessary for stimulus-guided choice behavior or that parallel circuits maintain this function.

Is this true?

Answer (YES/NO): NO